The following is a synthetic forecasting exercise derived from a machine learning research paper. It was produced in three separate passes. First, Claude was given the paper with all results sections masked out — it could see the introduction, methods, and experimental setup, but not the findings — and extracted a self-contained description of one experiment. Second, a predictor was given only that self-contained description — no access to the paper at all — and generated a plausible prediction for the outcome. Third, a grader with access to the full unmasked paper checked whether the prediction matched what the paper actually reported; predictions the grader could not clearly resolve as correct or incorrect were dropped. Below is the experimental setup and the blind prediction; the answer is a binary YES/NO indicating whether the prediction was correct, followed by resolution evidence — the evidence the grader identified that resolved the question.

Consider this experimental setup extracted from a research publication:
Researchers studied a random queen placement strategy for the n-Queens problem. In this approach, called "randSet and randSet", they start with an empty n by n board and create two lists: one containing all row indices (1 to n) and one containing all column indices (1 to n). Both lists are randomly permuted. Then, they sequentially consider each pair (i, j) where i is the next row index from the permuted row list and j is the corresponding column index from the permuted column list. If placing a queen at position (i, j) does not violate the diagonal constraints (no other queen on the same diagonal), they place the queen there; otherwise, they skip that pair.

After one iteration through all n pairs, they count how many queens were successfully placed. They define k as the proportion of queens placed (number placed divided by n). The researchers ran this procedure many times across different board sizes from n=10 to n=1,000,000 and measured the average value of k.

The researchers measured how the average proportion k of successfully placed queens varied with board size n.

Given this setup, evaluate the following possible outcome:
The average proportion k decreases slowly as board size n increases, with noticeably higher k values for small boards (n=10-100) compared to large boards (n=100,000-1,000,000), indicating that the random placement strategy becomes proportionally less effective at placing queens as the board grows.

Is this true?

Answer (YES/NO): NO